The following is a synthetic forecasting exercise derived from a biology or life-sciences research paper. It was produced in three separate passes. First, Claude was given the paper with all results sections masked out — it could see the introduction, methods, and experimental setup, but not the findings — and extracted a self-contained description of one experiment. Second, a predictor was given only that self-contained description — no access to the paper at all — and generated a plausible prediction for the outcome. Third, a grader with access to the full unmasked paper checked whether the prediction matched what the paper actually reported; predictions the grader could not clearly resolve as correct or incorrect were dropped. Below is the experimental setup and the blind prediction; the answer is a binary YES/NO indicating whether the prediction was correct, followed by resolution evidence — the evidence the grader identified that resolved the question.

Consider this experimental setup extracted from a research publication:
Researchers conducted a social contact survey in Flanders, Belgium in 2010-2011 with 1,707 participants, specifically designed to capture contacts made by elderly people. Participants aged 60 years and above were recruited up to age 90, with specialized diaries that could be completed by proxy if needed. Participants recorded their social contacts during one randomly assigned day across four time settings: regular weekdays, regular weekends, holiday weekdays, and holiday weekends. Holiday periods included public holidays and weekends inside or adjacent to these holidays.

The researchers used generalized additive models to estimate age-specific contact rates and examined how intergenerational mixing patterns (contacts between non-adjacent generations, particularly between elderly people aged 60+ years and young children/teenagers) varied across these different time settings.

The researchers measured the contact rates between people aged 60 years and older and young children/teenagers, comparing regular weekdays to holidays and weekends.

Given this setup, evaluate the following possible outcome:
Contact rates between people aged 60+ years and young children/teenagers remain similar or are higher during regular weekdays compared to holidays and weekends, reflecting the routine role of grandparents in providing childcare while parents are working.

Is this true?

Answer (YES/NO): NO